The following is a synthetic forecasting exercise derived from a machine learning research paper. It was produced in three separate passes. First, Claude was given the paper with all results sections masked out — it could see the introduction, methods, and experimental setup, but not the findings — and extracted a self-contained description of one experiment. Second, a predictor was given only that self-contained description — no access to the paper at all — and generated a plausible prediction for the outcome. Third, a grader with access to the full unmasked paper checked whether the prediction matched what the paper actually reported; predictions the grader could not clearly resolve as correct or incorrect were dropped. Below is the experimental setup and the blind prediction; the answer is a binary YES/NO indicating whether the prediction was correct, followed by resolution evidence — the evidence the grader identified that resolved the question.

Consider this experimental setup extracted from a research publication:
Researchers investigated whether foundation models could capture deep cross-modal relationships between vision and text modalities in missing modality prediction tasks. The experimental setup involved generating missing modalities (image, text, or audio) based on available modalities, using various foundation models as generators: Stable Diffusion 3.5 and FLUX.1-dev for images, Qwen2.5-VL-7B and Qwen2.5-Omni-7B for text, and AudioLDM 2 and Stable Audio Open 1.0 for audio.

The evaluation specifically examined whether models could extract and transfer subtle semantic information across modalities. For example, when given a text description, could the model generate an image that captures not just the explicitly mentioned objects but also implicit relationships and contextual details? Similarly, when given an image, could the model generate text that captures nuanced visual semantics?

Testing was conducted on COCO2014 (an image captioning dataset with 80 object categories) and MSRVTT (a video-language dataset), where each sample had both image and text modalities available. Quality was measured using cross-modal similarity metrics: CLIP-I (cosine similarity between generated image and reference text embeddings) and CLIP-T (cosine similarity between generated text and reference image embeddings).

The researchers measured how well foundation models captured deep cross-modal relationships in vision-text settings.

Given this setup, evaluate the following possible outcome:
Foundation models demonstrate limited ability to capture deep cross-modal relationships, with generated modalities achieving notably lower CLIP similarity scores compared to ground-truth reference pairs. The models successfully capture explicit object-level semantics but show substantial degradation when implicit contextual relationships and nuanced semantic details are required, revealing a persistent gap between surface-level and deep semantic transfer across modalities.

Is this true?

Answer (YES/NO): NO